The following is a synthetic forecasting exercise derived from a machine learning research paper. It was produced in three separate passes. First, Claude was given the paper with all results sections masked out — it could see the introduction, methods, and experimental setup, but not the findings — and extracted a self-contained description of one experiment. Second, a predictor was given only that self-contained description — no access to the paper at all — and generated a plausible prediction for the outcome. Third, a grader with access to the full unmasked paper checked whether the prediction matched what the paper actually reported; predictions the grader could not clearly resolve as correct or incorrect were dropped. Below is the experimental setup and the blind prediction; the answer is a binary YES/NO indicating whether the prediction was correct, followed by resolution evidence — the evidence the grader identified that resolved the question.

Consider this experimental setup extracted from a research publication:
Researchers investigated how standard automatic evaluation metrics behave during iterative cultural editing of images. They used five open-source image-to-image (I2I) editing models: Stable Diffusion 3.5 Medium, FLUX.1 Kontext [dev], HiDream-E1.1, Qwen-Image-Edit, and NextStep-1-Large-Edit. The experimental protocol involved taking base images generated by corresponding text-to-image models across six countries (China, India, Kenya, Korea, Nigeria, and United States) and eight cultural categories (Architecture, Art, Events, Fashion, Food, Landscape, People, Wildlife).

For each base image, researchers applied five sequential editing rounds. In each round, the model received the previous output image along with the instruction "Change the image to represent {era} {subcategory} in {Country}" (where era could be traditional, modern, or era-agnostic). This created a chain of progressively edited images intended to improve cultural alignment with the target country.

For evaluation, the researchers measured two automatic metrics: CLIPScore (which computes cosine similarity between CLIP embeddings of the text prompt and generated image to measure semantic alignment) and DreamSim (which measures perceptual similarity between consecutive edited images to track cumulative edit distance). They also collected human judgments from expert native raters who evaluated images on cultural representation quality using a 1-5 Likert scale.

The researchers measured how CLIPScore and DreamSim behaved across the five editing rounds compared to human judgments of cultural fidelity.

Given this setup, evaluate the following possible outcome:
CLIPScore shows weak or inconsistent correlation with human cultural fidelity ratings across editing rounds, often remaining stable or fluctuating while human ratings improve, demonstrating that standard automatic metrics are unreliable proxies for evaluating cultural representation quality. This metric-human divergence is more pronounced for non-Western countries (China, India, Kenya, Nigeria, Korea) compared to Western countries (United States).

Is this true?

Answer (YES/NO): NO